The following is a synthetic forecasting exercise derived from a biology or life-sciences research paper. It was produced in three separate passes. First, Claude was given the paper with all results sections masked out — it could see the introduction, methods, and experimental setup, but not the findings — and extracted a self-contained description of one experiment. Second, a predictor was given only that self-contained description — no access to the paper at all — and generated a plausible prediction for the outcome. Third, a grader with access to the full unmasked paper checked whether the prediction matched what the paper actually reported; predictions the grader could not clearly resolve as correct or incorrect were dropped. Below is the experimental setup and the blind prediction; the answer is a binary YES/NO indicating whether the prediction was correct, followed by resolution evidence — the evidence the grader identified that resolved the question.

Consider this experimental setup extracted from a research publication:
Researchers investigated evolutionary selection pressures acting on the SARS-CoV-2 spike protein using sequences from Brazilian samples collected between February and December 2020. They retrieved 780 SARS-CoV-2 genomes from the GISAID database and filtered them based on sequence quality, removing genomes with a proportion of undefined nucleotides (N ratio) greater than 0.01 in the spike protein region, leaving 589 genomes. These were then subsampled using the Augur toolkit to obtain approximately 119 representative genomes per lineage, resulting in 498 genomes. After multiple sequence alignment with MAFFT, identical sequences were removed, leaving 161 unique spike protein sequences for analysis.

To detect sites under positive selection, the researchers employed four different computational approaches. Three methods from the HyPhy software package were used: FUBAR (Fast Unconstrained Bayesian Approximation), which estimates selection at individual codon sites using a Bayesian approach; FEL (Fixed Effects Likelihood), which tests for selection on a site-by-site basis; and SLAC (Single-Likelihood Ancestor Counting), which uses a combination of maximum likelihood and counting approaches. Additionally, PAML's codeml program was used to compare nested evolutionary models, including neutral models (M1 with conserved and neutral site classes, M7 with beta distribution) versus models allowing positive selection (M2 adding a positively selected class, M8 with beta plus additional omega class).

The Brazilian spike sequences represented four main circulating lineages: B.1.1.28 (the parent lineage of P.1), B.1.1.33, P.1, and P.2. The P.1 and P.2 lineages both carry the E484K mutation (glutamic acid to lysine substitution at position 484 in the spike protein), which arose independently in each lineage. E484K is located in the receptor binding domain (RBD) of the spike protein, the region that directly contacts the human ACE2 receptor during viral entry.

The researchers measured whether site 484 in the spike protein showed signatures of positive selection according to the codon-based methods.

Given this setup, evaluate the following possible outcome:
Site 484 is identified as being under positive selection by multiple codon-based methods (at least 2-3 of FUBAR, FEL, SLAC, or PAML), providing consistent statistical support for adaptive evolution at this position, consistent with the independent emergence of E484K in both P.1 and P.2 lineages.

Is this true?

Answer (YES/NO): YES